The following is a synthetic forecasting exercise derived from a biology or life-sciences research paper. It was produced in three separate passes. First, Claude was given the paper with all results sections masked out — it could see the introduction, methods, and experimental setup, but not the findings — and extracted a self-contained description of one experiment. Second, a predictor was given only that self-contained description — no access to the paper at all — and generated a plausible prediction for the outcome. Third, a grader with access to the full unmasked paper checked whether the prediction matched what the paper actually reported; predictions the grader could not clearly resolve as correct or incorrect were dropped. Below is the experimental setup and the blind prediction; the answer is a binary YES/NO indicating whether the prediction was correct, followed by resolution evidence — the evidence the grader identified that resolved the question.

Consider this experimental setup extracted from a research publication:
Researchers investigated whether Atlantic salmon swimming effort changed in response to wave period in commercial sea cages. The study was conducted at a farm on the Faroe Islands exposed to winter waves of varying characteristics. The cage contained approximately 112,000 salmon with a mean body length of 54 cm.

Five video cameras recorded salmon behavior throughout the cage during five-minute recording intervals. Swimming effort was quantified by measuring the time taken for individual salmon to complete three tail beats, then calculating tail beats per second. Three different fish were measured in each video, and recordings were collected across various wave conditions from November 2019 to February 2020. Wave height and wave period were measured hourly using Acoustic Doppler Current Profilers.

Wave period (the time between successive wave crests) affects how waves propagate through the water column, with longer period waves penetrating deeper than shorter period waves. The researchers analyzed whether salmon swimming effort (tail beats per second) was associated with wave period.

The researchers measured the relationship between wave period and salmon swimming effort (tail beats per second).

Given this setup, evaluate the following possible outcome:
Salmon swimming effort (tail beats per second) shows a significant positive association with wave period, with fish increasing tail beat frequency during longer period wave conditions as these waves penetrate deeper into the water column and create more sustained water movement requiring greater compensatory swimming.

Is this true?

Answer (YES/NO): NO